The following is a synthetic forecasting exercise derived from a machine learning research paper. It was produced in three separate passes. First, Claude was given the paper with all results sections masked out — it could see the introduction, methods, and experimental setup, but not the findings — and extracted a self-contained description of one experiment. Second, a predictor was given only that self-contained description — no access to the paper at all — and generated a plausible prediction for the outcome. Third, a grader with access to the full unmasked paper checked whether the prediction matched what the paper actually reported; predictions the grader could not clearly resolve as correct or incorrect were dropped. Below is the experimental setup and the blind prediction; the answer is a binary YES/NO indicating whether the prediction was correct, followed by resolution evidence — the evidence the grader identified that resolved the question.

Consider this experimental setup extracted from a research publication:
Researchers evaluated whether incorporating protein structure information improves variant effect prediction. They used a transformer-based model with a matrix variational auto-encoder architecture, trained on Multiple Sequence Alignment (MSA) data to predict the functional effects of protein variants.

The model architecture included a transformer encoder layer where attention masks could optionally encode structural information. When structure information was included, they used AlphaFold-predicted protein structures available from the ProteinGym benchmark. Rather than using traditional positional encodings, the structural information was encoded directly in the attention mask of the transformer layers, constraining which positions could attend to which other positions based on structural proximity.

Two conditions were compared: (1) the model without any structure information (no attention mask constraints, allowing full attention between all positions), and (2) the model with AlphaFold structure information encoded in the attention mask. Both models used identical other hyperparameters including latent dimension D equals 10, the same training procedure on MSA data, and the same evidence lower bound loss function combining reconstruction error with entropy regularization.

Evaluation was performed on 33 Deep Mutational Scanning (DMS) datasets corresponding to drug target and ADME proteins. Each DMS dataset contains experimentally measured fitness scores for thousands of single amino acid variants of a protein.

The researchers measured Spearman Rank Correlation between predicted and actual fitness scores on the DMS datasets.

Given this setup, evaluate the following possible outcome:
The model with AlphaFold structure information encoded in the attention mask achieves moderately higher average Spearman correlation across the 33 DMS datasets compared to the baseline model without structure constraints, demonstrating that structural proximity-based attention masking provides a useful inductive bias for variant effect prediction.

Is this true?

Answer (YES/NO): NO